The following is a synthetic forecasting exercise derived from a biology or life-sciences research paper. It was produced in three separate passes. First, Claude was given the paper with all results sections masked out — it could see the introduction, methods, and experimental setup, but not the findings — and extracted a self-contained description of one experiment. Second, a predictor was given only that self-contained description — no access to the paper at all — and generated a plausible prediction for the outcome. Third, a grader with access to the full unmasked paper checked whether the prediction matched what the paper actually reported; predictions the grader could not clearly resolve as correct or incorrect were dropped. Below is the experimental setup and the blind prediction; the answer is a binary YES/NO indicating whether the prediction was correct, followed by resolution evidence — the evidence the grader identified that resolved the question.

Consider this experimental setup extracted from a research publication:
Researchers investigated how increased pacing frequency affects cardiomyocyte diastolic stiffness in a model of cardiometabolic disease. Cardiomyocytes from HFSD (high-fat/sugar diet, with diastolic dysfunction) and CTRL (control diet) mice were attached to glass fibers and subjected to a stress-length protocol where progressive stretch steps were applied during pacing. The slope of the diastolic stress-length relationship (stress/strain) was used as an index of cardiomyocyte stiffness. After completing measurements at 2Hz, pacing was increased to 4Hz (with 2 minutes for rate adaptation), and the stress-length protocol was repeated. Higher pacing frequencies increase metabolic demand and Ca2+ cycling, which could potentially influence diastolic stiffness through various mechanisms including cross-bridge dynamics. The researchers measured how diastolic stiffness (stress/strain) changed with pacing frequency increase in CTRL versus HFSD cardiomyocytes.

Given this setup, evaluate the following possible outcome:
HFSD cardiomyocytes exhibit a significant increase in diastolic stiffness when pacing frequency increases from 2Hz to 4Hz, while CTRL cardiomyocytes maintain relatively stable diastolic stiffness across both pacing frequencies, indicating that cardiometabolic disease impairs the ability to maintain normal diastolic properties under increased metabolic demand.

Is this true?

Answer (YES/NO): YES